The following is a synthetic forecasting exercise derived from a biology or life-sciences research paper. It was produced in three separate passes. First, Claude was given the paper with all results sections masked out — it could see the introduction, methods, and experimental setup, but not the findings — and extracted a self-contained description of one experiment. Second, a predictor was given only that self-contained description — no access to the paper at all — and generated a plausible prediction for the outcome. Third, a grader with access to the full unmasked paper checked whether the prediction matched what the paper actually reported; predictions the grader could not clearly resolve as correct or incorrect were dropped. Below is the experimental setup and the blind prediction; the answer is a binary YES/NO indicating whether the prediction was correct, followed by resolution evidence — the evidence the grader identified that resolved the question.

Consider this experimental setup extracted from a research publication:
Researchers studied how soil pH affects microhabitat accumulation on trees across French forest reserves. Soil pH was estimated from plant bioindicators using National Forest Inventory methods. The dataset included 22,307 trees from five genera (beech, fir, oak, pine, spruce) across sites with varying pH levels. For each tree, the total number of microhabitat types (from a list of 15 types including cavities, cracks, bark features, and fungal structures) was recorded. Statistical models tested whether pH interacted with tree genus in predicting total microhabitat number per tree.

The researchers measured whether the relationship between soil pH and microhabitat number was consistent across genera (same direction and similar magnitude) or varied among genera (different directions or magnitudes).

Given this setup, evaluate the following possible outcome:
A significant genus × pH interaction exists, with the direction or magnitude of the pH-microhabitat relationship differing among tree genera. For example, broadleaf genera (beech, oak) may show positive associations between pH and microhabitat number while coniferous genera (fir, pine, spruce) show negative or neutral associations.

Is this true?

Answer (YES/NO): NO